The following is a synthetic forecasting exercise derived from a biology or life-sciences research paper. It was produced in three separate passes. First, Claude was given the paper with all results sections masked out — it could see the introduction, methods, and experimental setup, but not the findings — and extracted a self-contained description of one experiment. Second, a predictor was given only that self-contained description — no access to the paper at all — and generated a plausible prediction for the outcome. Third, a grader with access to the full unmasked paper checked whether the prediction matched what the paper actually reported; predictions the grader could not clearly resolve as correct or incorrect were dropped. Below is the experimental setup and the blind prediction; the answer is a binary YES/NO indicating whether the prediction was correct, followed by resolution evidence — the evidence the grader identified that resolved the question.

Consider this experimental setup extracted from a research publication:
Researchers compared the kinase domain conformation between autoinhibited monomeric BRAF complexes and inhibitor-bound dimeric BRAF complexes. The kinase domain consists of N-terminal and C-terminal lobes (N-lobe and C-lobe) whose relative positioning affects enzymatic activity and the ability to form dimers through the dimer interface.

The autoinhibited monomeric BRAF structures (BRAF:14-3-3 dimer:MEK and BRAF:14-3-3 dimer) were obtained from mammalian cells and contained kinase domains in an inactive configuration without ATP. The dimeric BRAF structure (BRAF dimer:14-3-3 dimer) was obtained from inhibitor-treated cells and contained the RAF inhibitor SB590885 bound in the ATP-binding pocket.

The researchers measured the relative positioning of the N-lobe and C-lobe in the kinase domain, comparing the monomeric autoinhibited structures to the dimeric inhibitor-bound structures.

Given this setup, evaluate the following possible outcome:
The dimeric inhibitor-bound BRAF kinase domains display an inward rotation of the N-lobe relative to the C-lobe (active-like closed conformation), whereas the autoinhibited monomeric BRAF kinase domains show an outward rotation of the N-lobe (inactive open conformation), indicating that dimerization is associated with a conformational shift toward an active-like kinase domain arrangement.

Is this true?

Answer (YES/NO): NO